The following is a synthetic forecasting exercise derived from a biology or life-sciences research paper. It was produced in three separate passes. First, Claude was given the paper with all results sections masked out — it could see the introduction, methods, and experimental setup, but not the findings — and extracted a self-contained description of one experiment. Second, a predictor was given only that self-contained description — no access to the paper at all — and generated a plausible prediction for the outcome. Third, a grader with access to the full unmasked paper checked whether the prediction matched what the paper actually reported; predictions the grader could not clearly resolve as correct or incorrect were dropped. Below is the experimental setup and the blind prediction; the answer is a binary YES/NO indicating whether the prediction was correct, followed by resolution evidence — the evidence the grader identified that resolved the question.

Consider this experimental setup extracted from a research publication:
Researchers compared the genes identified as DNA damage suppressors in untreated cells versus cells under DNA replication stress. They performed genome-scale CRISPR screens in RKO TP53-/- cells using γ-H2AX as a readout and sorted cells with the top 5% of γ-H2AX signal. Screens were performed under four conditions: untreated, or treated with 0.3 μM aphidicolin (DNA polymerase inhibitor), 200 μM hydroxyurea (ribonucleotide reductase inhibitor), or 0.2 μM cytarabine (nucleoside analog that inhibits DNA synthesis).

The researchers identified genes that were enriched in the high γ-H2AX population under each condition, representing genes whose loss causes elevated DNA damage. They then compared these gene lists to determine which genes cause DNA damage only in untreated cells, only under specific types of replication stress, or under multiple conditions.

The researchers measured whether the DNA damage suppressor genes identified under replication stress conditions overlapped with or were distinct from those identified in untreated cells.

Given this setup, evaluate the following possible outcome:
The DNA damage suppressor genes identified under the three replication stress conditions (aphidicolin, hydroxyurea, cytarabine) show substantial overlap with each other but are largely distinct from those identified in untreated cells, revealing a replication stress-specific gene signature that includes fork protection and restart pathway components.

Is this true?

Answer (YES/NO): NO